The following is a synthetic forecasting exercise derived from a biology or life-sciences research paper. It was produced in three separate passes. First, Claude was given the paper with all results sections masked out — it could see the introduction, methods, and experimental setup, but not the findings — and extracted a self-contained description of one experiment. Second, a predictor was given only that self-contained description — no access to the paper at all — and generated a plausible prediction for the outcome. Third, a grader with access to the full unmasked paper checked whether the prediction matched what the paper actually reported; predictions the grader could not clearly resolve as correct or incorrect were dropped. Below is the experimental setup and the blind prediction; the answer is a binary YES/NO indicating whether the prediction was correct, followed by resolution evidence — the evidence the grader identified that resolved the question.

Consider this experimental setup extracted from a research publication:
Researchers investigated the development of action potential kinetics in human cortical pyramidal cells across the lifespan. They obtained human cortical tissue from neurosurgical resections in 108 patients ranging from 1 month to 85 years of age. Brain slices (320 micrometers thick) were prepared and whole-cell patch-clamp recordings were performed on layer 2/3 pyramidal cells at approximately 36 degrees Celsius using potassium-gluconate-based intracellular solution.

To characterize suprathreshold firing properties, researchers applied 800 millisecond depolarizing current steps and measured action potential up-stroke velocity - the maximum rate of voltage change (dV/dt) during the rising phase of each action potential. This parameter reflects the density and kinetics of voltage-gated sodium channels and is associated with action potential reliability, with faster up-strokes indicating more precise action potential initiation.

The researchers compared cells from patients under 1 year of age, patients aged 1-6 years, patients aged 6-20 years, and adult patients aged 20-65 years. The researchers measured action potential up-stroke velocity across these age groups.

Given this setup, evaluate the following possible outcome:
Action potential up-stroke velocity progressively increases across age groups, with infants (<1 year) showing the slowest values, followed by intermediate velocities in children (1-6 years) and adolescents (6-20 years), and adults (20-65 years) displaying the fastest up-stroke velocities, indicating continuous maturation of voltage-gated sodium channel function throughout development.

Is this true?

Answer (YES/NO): NO